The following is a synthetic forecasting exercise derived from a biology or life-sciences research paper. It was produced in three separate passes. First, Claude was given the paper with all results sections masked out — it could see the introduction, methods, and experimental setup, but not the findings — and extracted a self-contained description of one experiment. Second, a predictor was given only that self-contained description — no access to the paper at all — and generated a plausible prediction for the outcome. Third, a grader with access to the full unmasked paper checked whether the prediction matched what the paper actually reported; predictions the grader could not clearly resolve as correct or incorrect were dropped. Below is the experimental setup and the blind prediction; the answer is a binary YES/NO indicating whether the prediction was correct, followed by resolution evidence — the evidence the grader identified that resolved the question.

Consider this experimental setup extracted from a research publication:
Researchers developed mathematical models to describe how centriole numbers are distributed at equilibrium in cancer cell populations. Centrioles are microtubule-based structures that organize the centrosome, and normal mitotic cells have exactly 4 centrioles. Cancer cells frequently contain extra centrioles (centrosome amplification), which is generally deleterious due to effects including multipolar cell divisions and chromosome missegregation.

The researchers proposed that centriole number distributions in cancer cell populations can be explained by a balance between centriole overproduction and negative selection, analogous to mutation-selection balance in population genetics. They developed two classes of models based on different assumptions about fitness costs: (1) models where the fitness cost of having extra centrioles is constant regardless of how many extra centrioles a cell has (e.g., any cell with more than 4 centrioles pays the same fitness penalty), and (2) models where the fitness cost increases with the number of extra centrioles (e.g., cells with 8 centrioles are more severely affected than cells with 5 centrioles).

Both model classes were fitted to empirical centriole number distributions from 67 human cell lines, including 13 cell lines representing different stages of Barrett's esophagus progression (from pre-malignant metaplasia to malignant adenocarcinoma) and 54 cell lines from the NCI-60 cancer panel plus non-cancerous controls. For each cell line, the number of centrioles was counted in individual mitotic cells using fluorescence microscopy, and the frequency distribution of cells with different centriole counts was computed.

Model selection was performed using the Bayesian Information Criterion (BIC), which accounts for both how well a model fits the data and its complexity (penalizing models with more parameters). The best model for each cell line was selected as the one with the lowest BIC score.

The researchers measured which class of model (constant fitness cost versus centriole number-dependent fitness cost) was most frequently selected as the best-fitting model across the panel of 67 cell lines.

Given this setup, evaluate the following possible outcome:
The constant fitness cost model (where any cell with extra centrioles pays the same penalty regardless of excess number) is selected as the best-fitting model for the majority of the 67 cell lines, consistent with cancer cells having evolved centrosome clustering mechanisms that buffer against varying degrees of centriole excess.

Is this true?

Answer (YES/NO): YES